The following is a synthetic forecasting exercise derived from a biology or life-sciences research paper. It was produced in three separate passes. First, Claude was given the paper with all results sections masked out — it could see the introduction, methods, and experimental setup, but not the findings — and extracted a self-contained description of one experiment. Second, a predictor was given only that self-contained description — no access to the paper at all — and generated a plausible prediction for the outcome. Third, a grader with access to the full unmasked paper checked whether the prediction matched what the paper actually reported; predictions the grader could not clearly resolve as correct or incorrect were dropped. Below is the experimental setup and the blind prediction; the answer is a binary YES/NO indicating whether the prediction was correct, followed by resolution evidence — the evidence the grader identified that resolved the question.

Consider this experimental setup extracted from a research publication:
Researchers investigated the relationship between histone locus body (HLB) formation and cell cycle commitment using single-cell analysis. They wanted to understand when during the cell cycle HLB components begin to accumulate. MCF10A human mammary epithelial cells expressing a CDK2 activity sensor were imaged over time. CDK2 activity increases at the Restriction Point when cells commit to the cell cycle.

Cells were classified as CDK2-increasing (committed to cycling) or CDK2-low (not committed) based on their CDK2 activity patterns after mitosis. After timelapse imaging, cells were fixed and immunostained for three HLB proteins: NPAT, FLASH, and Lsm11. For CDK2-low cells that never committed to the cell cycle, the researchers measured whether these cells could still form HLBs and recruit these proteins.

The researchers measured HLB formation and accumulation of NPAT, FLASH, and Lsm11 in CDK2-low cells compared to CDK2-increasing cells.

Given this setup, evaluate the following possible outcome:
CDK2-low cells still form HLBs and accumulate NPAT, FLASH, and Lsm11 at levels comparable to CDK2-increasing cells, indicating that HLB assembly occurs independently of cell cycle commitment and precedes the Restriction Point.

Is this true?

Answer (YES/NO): NO